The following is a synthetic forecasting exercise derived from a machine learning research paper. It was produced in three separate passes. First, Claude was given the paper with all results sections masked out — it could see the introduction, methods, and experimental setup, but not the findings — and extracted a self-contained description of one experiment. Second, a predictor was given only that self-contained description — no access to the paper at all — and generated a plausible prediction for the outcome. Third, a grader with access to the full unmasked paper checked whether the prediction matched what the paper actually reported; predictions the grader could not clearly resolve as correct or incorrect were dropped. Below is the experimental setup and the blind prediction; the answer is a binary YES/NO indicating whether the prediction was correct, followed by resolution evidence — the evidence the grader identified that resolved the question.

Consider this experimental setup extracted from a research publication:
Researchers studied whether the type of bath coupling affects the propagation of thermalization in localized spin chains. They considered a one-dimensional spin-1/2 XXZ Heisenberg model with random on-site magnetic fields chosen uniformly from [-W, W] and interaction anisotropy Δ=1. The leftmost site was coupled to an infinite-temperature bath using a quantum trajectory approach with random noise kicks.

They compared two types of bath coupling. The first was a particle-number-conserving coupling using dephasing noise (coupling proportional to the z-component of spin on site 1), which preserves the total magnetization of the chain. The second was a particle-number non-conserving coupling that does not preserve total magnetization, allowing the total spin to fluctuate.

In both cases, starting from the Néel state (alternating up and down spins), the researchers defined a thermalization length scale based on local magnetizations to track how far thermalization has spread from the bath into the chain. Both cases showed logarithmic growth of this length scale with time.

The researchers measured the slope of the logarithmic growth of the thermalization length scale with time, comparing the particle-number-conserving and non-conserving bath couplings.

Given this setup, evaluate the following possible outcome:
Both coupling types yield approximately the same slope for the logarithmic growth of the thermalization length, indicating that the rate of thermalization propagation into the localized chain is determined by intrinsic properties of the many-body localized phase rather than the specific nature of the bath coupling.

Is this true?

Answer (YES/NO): YES